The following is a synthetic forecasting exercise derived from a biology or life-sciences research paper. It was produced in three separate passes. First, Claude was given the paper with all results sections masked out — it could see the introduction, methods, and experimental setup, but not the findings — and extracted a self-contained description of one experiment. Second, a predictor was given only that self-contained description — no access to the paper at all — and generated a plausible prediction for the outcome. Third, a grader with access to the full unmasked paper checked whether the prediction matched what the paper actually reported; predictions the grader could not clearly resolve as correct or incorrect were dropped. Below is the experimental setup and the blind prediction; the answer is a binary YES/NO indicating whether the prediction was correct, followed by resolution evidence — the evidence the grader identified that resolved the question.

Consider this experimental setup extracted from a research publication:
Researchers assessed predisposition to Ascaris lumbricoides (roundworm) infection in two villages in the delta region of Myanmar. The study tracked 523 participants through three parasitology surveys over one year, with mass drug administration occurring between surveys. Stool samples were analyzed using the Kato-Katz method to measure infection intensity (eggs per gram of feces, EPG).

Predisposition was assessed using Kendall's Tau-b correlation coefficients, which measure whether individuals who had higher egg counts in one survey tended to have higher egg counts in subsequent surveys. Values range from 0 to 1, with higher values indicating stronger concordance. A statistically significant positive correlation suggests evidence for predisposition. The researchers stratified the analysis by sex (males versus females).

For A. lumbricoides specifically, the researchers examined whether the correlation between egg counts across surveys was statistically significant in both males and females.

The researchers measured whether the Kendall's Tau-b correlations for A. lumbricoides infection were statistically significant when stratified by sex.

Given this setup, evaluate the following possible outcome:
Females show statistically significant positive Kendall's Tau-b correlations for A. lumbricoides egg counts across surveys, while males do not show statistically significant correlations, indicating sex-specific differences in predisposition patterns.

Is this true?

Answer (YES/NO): YES